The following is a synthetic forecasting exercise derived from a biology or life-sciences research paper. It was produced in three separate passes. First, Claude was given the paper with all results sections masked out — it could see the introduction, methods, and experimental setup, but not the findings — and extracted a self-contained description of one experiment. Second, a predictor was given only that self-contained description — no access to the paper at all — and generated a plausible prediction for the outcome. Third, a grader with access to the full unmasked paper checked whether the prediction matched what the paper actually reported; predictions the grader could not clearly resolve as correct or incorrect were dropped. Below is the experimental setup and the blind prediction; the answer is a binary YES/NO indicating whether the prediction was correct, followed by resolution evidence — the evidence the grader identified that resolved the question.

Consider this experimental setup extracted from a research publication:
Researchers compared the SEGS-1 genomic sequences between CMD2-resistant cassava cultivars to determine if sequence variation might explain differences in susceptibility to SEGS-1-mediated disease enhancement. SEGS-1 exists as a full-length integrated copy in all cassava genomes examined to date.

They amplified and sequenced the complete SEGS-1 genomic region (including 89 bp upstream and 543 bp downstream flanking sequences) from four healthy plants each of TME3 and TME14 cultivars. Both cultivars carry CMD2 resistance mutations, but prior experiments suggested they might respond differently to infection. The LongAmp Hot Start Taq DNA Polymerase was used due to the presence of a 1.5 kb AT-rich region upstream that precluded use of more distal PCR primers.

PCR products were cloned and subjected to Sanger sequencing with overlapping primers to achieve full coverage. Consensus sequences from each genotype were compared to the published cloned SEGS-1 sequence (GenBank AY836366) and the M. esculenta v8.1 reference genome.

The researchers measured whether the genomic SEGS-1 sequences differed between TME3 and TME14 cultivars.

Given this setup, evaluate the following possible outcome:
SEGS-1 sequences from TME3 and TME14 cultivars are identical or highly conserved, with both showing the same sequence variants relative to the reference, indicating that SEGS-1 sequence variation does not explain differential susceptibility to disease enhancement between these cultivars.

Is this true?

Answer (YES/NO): YES